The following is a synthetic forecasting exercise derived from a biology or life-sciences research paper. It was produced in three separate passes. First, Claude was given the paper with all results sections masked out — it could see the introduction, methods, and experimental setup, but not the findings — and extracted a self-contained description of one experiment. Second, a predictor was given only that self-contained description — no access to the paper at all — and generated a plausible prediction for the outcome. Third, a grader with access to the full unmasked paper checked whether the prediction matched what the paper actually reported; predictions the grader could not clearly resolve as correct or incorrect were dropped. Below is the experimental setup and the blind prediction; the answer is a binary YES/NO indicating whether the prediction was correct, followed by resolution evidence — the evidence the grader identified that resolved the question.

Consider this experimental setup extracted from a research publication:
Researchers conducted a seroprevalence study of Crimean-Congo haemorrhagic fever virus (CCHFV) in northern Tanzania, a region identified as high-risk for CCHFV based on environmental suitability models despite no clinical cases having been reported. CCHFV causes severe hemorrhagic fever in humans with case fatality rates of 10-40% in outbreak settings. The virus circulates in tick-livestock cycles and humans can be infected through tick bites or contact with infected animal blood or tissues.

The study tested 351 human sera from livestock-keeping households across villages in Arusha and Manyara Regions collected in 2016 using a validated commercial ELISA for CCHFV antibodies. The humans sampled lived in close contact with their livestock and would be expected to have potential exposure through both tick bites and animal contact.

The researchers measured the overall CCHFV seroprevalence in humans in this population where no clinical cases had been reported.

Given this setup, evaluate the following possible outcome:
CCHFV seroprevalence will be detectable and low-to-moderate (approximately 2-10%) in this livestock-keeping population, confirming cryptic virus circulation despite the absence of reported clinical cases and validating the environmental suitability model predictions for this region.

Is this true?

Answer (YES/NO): NO